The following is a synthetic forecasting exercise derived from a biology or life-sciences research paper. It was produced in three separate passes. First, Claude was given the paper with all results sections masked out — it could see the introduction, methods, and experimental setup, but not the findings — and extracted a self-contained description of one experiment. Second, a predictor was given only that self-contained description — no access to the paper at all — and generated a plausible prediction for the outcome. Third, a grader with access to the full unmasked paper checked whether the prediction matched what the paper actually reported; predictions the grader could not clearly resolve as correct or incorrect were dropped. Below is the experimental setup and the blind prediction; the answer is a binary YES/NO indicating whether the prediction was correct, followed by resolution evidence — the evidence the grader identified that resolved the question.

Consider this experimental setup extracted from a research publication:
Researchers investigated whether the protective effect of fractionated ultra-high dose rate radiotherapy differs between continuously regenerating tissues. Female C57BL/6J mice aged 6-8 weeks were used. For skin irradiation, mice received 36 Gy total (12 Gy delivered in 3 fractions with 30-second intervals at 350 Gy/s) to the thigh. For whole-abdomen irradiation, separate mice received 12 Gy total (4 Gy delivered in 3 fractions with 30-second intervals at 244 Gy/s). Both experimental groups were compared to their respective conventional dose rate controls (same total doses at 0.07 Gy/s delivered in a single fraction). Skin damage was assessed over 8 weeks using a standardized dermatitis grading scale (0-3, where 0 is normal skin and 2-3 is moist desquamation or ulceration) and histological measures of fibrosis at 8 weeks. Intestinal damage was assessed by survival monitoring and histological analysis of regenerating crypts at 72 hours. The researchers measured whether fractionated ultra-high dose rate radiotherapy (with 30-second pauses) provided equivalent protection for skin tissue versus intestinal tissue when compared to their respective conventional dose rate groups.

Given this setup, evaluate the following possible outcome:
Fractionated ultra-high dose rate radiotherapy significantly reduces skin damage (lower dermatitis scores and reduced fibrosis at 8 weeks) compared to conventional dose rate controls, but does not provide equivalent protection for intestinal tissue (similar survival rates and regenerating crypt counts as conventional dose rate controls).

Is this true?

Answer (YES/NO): YES